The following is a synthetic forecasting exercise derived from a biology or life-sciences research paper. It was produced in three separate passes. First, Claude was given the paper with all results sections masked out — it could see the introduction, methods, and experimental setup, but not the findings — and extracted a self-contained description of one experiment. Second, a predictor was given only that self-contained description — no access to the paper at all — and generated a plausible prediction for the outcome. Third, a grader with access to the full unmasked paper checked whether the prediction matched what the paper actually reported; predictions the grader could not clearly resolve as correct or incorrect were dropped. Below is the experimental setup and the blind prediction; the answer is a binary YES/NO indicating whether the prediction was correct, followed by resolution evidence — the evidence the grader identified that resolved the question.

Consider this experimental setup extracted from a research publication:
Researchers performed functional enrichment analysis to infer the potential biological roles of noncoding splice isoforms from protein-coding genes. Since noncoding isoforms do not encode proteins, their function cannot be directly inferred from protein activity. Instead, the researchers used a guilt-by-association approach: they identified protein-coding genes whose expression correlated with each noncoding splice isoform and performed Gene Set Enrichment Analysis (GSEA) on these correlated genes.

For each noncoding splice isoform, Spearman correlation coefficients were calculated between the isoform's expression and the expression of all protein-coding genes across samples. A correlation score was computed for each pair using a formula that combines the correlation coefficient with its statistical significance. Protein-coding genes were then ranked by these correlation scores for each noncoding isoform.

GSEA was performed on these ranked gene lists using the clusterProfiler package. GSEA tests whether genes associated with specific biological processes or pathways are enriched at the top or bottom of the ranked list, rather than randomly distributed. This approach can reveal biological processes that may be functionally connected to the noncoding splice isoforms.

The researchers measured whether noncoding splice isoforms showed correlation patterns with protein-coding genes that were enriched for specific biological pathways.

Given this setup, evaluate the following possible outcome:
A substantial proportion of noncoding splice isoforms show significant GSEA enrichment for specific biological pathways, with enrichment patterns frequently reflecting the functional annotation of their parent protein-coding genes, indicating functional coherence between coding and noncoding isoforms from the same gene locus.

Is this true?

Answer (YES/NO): YES